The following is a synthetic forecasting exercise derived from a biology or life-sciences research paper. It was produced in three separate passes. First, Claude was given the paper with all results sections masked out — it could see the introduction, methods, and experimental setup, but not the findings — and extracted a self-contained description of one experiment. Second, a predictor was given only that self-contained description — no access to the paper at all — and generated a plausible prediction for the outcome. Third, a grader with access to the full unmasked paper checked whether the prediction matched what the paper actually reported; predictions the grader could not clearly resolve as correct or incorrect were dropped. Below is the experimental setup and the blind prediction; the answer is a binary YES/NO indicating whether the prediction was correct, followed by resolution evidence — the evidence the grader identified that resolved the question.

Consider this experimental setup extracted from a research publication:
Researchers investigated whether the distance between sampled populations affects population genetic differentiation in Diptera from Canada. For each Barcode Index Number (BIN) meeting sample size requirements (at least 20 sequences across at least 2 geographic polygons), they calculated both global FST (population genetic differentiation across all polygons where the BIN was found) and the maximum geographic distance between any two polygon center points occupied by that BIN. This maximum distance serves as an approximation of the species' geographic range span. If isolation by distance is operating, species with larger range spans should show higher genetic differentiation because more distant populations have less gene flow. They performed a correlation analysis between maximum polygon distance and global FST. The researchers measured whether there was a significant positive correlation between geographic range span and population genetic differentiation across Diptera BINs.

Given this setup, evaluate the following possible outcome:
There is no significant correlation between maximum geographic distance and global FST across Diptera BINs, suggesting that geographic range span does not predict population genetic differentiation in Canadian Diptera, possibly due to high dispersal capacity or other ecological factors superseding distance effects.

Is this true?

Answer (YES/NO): NO